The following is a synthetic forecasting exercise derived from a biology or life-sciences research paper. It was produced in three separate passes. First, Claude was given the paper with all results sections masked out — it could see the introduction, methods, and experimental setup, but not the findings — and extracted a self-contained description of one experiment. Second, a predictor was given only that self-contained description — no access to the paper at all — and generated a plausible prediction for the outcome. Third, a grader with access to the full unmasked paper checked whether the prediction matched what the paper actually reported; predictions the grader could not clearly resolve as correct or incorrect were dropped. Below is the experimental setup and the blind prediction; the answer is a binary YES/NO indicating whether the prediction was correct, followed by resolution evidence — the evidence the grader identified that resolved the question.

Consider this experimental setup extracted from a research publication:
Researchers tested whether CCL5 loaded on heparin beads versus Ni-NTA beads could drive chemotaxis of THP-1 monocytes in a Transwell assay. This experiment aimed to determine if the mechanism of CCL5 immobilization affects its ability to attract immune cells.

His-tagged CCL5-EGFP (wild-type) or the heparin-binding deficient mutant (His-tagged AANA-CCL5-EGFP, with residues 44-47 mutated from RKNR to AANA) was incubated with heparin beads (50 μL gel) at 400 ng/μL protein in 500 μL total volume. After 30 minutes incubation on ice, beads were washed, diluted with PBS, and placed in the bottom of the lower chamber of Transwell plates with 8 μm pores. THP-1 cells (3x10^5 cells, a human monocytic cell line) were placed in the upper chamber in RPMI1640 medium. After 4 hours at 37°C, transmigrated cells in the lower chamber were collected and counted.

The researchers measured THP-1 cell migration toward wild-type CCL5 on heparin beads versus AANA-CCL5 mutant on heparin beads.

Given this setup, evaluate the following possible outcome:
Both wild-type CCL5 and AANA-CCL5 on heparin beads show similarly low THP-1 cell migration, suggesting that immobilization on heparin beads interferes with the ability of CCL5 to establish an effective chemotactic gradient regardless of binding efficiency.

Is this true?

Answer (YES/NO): NO